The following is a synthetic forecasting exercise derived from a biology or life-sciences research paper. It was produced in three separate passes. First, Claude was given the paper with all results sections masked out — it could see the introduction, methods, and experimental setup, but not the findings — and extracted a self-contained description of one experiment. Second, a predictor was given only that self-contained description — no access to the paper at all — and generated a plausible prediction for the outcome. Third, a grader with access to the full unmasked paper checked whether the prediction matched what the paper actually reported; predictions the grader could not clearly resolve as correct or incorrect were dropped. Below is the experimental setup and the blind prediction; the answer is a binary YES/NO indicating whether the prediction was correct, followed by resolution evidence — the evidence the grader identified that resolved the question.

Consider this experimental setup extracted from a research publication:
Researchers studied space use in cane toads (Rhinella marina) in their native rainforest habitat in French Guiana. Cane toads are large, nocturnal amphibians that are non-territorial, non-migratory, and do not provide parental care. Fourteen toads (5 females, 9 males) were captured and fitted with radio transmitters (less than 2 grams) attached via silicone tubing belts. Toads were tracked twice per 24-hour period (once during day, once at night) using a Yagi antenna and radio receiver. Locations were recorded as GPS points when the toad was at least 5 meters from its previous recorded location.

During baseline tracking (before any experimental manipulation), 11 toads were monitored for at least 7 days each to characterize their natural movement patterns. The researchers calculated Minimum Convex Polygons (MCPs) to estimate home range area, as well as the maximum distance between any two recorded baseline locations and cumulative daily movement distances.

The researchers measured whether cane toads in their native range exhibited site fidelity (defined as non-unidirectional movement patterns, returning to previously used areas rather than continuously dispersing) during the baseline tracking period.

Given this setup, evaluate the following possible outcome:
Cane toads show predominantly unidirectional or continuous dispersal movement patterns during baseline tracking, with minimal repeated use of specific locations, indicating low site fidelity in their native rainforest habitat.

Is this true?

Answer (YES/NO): NO